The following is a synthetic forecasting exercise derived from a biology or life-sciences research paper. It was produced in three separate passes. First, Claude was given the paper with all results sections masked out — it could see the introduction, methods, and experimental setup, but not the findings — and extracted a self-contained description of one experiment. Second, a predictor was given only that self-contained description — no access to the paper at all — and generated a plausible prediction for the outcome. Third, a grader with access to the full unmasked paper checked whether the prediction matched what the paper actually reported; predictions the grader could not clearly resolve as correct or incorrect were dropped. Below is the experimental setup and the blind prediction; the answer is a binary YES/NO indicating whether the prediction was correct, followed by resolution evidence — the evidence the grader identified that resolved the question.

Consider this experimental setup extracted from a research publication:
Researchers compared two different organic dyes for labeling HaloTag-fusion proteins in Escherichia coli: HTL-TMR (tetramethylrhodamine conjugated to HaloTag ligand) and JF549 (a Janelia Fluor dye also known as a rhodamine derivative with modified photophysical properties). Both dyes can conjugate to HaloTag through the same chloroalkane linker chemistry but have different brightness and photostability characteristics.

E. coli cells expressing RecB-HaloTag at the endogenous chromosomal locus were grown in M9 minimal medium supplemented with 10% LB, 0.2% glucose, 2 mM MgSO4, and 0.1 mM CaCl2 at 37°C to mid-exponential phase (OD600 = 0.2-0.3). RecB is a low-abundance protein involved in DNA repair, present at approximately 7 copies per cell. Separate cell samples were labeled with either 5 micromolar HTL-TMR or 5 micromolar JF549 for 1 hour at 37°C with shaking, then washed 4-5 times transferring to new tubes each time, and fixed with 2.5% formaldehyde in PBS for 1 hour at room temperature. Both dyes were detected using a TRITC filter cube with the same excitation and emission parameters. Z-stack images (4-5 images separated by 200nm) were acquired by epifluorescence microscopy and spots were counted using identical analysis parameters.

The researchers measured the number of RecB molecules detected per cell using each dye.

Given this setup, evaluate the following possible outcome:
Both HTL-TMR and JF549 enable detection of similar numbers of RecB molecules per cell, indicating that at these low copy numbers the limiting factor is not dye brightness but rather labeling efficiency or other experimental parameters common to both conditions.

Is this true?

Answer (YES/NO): YES